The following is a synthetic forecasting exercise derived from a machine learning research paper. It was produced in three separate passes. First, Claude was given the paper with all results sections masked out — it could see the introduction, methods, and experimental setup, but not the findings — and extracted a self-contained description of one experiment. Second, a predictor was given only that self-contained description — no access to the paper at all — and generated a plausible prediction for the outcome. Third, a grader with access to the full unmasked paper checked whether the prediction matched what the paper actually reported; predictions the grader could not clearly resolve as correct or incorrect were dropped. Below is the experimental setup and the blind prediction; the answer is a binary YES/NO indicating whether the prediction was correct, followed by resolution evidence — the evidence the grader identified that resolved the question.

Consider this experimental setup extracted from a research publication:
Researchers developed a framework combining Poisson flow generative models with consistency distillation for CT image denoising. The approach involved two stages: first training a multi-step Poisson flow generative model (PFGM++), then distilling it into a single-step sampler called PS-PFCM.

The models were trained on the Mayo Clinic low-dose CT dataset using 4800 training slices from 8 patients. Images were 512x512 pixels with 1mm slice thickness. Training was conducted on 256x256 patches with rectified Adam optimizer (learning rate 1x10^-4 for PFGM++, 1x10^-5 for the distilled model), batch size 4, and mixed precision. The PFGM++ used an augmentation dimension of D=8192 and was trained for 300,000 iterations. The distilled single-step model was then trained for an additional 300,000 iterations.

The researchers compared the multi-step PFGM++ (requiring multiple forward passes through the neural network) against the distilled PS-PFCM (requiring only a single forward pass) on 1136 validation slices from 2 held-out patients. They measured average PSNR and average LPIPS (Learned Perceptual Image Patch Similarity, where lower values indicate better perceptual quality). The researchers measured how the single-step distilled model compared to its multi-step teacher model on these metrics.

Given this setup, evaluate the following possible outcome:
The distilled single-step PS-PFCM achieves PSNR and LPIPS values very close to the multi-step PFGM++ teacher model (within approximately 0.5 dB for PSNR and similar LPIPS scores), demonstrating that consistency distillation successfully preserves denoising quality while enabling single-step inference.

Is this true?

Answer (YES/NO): NO